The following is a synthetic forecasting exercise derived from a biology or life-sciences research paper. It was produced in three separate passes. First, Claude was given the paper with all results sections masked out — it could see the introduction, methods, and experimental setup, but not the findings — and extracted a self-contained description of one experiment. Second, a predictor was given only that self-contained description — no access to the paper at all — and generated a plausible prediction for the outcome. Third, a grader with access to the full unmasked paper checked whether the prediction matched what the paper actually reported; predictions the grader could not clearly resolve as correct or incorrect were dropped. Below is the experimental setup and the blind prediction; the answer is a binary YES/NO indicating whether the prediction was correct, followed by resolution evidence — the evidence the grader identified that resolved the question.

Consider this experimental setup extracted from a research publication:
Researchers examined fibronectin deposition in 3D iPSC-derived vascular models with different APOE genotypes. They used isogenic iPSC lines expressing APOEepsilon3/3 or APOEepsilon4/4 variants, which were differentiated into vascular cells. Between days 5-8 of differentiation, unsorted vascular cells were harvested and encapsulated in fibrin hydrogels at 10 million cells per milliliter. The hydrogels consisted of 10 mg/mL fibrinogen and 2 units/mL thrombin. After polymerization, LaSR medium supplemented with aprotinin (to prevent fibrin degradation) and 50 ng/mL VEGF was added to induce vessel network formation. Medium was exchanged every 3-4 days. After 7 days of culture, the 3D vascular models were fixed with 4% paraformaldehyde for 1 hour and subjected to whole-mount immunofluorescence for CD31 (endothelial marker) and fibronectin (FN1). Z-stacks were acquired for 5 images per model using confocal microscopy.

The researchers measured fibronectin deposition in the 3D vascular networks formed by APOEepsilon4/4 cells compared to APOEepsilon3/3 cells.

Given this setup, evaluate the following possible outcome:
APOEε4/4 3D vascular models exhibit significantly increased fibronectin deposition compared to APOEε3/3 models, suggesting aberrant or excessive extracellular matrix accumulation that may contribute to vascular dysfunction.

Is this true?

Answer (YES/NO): YES